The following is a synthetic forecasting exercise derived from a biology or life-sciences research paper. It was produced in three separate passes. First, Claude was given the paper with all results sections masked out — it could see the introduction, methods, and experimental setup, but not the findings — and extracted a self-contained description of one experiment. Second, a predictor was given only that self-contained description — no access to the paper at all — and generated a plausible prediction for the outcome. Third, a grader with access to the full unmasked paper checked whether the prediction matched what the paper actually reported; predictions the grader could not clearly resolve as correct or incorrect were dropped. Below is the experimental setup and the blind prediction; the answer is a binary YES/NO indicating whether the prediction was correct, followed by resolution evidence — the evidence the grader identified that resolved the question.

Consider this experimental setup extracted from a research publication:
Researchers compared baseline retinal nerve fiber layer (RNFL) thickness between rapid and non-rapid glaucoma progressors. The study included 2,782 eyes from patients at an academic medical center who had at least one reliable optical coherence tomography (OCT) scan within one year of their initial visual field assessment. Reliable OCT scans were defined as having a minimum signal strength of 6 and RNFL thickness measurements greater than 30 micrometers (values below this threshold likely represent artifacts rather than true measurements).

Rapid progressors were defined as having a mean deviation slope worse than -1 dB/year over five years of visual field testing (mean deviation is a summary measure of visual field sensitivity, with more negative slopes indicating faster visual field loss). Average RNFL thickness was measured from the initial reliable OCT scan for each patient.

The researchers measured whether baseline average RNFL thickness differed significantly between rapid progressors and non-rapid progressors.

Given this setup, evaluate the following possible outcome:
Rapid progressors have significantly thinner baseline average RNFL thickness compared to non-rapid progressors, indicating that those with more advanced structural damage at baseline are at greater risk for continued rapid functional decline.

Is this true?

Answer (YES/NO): YES